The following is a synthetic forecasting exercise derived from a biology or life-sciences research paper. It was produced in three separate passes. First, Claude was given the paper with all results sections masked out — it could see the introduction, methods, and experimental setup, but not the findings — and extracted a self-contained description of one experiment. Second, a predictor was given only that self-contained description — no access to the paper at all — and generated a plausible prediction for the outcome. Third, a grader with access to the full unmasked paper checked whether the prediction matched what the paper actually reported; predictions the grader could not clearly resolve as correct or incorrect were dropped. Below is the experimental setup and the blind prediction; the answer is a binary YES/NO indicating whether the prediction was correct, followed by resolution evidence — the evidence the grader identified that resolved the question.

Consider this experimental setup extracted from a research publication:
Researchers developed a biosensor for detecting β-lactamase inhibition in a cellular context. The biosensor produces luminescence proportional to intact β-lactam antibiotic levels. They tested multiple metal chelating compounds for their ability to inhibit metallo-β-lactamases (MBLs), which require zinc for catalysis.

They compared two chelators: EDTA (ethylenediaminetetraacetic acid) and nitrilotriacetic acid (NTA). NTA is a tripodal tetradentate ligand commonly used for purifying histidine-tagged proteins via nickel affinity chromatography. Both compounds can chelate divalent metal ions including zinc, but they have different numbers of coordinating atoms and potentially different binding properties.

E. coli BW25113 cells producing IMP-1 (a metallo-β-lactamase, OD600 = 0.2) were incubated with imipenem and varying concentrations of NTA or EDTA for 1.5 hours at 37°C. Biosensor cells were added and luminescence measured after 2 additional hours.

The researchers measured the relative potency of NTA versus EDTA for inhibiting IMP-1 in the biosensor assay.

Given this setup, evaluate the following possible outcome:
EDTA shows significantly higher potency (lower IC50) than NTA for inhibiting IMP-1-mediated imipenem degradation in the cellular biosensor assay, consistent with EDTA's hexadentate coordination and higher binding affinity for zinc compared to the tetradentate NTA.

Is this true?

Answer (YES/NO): YES